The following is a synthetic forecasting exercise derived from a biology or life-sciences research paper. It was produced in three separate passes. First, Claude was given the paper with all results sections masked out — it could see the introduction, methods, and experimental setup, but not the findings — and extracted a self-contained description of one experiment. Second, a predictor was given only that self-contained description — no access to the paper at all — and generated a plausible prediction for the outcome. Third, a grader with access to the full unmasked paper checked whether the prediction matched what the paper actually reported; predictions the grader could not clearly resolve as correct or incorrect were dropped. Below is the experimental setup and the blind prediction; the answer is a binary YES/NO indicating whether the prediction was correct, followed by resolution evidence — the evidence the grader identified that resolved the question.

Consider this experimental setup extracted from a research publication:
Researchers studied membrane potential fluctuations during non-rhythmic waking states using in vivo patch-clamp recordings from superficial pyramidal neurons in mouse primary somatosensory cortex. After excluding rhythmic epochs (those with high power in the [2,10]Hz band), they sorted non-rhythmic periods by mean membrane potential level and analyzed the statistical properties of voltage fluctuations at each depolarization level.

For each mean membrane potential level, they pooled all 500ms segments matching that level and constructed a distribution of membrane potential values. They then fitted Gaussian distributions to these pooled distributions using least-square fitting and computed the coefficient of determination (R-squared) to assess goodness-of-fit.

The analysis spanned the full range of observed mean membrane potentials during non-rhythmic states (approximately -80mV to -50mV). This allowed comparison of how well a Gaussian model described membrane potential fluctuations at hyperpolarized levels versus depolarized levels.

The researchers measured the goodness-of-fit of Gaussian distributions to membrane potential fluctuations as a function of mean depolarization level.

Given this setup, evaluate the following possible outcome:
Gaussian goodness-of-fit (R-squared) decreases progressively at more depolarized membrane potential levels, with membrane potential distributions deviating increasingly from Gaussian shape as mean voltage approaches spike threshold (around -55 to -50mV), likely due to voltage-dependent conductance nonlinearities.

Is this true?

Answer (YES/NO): NO